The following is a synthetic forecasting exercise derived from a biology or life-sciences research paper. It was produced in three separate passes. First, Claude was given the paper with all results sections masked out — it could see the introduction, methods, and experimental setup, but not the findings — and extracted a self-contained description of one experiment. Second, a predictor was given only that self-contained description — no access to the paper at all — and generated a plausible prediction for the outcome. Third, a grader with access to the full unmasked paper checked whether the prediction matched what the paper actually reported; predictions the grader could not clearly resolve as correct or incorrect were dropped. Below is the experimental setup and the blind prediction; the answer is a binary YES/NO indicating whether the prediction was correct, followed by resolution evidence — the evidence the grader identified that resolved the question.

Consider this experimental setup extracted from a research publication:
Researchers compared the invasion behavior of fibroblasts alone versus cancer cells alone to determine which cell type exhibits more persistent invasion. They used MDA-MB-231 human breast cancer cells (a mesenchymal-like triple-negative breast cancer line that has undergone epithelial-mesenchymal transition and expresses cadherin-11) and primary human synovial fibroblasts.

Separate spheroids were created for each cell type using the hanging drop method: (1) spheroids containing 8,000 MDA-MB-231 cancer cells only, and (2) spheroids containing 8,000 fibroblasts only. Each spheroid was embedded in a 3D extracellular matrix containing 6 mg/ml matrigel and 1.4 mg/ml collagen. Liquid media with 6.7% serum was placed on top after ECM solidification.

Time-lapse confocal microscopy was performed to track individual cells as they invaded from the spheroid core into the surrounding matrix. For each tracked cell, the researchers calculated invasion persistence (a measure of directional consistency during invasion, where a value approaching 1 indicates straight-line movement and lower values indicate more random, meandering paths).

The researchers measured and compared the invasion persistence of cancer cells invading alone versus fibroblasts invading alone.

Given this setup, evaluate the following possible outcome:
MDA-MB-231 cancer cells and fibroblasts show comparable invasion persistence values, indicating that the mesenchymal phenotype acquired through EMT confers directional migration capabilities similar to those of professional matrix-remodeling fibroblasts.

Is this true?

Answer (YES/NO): NO